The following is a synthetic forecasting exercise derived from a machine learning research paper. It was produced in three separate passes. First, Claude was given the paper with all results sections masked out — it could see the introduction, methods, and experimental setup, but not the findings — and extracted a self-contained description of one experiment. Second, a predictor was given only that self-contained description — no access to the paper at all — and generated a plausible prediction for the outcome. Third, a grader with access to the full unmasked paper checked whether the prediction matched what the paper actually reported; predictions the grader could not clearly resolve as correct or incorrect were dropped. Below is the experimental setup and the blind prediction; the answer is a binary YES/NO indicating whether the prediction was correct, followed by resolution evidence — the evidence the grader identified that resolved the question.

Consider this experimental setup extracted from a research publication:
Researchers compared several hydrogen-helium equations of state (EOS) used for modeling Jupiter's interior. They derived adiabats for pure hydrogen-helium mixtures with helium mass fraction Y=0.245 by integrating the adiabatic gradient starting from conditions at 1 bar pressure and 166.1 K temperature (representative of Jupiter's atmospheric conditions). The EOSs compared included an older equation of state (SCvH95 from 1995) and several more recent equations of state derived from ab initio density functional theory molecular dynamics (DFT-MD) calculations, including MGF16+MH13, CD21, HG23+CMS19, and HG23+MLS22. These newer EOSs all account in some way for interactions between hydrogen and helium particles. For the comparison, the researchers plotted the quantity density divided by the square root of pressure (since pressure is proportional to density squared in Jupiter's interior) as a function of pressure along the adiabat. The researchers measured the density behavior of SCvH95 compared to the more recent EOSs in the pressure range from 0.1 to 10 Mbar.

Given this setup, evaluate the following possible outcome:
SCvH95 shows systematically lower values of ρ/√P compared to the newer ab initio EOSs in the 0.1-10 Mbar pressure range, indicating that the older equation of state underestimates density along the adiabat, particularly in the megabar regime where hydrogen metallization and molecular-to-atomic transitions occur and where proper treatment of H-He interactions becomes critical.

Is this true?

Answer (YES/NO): YES